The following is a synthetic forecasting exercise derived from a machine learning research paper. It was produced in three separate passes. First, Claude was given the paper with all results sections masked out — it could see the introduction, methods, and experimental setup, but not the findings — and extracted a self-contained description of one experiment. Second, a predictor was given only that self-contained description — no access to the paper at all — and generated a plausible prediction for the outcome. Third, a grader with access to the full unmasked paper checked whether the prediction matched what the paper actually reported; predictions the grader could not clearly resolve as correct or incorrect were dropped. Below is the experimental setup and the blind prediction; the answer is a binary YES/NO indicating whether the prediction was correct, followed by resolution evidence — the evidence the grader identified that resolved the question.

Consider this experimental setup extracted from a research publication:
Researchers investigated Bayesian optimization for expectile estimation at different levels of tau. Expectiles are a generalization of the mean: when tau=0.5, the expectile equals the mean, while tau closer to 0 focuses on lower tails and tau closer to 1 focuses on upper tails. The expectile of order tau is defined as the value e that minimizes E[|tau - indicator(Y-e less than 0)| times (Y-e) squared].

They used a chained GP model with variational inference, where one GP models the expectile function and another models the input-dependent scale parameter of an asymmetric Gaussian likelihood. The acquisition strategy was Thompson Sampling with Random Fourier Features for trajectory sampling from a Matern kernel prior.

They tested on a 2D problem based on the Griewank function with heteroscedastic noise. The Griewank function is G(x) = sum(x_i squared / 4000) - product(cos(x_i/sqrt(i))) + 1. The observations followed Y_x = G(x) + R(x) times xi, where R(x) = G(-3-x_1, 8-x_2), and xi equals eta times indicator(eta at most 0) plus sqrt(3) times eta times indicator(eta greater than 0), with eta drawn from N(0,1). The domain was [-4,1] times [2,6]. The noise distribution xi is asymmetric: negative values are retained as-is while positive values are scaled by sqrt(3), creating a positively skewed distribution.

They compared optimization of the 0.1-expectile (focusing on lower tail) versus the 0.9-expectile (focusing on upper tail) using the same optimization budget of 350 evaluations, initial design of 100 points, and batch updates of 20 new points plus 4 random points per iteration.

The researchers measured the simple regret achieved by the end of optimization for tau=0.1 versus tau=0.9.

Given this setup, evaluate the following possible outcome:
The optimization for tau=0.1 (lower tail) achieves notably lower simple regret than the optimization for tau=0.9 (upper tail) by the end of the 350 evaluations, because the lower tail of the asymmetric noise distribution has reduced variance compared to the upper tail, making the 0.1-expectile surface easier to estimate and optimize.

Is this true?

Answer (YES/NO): YES